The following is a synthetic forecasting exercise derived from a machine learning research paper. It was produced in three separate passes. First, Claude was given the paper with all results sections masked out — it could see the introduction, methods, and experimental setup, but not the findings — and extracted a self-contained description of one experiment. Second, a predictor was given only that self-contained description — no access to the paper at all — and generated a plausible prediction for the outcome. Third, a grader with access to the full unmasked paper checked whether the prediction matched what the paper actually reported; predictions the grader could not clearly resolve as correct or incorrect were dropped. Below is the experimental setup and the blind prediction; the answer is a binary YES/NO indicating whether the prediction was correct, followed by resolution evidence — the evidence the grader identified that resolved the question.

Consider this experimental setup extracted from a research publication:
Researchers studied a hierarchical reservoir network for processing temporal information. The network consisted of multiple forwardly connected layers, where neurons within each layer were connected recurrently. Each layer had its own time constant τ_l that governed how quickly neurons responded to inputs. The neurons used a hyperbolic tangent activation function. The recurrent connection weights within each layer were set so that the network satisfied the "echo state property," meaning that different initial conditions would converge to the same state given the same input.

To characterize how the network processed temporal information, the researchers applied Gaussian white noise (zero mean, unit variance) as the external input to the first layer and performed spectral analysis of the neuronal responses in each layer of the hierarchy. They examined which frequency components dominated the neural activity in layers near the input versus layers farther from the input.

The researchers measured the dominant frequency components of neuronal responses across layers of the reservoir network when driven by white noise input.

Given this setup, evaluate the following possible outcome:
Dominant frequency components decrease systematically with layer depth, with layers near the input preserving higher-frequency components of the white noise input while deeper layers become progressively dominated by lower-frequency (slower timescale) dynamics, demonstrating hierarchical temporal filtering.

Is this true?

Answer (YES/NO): YES